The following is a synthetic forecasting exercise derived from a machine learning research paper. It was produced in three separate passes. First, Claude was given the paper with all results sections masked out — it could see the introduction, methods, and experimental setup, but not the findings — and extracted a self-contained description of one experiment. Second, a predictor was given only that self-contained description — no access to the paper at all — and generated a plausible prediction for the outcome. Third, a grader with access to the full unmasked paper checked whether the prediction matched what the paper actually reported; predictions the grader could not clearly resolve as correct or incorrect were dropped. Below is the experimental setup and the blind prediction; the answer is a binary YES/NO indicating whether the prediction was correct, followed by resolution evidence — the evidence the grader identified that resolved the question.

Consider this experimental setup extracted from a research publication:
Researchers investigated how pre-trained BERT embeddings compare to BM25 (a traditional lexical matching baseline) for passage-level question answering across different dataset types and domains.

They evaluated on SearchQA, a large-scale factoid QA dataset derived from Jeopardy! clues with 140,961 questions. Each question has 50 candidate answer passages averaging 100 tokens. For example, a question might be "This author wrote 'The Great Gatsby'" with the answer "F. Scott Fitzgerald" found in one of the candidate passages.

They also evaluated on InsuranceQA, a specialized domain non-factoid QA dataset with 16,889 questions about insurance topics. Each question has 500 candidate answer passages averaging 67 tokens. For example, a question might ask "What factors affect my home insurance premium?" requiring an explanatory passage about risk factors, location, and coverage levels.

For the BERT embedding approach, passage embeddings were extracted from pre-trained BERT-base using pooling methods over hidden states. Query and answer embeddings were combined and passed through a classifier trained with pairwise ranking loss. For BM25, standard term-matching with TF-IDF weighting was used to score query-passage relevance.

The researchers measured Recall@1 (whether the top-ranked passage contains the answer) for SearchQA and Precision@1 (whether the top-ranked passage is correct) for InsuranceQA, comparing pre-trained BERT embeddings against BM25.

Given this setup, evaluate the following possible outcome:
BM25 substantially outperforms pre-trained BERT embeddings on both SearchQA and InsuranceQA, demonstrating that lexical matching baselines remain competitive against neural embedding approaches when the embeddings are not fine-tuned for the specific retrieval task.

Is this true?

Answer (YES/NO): NO